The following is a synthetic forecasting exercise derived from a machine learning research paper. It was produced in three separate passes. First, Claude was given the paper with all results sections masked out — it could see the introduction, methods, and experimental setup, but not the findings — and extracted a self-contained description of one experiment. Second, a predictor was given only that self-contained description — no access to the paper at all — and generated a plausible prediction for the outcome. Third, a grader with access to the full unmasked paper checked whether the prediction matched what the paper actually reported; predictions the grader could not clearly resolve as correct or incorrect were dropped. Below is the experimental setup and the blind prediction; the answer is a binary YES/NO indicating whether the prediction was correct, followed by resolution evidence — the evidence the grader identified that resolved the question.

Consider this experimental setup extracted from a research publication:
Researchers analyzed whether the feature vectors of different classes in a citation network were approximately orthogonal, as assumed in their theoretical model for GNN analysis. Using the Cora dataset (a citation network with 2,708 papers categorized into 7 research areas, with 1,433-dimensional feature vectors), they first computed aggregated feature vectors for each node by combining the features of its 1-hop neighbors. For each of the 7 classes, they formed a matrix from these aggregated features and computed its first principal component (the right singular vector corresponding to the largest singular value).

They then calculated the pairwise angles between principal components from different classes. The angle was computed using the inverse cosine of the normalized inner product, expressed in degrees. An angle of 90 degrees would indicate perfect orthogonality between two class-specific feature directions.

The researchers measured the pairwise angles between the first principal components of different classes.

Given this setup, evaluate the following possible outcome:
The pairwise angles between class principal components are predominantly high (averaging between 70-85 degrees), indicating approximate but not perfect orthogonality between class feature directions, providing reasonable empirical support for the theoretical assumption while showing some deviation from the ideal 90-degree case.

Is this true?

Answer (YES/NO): NO